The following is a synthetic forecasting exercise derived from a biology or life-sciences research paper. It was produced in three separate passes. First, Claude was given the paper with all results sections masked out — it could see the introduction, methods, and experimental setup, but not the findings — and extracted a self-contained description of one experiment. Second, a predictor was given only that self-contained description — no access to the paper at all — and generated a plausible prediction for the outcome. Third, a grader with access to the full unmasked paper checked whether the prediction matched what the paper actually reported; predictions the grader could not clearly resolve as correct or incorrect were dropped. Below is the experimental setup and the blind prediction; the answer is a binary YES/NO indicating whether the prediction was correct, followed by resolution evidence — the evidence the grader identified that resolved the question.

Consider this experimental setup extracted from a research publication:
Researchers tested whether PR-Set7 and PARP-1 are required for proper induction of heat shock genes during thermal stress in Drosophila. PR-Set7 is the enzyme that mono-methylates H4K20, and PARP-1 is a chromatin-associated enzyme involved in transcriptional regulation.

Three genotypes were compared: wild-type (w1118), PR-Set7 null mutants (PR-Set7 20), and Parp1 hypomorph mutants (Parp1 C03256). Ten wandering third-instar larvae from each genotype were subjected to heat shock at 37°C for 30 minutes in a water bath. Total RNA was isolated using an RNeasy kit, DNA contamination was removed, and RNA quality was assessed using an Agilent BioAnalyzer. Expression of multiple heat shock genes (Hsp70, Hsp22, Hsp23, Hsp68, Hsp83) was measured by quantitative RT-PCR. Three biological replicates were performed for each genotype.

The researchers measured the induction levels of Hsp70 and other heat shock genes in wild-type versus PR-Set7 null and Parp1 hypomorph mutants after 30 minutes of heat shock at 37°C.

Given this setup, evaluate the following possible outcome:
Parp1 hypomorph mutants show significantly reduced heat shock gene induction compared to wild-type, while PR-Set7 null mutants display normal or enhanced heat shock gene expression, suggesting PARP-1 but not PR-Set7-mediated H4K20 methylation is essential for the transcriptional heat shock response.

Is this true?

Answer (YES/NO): NO